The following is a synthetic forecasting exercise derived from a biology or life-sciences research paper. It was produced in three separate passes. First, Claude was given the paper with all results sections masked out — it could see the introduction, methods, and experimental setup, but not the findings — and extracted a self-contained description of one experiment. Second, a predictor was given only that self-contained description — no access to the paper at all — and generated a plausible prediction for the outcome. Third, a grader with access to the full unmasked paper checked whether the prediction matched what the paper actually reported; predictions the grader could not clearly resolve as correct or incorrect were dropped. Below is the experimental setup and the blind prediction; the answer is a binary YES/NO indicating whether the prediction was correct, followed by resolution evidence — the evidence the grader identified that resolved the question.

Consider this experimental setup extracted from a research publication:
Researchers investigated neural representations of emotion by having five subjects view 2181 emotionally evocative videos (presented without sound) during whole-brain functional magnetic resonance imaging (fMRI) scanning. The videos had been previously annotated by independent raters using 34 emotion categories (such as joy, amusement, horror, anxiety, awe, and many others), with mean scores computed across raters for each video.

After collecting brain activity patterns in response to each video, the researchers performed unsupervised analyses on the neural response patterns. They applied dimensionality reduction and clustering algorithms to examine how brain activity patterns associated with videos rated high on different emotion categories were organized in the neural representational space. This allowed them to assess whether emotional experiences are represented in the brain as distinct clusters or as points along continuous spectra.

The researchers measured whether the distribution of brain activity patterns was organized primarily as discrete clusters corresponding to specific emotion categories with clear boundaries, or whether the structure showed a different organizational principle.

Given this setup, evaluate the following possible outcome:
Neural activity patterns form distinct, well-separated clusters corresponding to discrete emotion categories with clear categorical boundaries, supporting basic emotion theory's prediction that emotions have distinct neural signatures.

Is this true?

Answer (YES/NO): NO